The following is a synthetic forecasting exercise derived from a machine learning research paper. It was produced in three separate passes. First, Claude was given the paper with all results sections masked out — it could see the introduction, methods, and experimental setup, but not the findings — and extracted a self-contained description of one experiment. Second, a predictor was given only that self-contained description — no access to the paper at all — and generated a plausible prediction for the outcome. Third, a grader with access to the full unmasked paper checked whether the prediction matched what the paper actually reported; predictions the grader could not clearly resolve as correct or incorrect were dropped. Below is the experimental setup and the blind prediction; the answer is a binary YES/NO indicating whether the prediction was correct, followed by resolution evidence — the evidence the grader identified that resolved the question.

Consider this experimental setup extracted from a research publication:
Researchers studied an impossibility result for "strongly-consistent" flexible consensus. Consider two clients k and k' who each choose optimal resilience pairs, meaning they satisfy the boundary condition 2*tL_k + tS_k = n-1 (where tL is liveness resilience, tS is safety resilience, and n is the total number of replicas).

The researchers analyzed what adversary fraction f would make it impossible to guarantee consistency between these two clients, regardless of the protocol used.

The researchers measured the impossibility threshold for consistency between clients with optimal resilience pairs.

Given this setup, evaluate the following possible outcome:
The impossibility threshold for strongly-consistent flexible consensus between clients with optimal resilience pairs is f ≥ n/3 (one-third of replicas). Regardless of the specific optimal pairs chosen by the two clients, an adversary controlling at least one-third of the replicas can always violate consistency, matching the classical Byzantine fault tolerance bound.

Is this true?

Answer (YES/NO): NO